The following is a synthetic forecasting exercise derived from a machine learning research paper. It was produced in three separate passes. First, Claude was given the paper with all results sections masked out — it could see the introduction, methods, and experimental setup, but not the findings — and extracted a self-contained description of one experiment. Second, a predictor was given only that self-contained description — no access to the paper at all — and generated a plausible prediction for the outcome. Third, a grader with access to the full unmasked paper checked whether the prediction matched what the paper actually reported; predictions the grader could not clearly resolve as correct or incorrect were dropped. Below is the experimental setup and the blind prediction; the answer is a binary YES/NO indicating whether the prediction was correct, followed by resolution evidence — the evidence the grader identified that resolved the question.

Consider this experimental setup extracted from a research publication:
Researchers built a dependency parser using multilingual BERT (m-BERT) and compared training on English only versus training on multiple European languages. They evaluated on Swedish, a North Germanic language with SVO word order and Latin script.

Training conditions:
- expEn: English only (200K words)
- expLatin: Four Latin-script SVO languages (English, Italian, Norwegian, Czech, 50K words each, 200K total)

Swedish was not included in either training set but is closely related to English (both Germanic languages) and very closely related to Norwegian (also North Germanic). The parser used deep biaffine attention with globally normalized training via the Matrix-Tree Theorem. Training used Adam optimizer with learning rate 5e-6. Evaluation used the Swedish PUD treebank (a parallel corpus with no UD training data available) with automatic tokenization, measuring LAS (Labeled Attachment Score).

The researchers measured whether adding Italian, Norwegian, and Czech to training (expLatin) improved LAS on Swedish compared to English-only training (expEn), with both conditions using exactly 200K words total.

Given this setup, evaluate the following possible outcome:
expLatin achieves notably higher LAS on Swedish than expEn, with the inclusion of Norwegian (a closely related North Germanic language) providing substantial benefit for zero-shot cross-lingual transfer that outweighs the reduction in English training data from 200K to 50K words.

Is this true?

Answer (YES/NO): YES